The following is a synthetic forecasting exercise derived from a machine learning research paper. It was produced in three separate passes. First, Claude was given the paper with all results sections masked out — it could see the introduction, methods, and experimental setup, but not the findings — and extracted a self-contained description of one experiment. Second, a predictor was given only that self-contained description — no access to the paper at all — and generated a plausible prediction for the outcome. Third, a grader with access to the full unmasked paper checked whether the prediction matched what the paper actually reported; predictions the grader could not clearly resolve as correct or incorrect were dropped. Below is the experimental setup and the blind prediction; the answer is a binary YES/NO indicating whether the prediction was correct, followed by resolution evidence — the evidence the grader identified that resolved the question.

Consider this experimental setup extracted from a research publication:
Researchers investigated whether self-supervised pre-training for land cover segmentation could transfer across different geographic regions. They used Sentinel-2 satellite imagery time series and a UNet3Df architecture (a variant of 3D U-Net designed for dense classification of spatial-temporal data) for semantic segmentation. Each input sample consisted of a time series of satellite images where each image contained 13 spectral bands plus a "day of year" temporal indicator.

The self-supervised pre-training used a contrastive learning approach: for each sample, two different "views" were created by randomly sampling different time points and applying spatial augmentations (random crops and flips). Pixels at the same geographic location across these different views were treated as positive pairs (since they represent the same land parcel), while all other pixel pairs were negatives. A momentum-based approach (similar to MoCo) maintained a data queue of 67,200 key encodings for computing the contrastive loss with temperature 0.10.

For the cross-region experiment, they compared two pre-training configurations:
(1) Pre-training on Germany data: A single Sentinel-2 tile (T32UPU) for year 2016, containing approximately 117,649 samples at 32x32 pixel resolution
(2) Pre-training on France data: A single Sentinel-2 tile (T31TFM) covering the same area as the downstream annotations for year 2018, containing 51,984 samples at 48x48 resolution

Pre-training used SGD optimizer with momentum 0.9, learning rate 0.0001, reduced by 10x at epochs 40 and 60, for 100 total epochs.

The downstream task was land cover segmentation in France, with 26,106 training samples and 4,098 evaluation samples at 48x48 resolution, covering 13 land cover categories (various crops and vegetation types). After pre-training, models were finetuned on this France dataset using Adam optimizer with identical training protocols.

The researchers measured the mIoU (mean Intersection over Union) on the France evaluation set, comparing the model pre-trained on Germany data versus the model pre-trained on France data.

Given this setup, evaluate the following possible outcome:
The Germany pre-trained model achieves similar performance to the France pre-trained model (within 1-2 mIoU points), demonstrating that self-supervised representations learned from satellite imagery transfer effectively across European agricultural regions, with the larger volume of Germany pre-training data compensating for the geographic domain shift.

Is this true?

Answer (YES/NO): NO